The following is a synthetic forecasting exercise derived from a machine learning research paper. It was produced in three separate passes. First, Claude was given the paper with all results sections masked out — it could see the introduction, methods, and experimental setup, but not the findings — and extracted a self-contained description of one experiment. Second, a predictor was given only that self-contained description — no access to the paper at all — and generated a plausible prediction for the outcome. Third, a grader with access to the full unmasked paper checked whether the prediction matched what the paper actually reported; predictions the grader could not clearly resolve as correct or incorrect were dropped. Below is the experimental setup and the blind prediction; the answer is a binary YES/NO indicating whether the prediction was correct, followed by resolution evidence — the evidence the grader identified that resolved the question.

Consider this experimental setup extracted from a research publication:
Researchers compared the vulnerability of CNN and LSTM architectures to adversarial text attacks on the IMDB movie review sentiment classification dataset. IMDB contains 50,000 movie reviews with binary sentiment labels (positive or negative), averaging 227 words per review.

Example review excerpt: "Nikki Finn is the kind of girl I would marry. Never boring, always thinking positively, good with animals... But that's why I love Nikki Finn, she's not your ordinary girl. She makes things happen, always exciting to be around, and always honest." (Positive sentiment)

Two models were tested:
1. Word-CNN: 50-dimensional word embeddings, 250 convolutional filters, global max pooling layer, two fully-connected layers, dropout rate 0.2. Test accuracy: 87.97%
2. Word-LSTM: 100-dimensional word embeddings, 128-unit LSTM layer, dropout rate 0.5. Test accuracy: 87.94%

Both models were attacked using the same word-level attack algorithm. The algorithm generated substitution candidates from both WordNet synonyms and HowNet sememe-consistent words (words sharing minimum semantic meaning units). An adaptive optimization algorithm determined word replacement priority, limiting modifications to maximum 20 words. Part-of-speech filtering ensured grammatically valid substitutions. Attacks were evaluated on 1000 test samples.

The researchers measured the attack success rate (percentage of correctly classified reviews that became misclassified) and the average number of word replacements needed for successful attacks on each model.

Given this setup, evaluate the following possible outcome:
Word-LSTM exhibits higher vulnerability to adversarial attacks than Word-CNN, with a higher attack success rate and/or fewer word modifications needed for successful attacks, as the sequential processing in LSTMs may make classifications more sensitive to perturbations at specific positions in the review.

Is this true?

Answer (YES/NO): NO